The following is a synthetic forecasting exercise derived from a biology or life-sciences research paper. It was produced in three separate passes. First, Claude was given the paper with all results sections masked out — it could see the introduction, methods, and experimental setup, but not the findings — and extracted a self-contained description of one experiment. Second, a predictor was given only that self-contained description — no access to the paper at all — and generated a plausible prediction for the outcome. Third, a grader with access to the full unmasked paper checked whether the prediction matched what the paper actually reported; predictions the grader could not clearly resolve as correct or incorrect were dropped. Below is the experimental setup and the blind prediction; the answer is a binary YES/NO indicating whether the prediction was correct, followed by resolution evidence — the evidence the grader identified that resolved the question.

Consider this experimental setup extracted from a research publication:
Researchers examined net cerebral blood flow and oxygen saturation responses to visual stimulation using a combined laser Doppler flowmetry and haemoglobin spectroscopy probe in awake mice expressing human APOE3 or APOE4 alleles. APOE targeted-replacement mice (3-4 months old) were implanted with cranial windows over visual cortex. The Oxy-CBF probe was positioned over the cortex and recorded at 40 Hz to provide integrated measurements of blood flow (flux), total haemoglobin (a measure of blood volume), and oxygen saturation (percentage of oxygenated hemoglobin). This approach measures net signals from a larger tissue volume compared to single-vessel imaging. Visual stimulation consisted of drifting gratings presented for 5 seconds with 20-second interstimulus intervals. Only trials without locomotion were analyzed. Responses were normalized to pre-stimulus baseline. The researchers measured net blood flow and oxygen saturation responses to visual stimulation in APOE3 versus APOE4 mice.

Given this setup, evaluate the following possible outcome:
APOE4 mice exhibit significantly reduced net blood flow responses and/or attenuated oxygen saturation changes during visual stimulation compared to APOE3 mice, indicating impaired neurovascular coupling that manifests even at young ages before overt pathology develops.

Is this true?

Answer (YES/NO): NO